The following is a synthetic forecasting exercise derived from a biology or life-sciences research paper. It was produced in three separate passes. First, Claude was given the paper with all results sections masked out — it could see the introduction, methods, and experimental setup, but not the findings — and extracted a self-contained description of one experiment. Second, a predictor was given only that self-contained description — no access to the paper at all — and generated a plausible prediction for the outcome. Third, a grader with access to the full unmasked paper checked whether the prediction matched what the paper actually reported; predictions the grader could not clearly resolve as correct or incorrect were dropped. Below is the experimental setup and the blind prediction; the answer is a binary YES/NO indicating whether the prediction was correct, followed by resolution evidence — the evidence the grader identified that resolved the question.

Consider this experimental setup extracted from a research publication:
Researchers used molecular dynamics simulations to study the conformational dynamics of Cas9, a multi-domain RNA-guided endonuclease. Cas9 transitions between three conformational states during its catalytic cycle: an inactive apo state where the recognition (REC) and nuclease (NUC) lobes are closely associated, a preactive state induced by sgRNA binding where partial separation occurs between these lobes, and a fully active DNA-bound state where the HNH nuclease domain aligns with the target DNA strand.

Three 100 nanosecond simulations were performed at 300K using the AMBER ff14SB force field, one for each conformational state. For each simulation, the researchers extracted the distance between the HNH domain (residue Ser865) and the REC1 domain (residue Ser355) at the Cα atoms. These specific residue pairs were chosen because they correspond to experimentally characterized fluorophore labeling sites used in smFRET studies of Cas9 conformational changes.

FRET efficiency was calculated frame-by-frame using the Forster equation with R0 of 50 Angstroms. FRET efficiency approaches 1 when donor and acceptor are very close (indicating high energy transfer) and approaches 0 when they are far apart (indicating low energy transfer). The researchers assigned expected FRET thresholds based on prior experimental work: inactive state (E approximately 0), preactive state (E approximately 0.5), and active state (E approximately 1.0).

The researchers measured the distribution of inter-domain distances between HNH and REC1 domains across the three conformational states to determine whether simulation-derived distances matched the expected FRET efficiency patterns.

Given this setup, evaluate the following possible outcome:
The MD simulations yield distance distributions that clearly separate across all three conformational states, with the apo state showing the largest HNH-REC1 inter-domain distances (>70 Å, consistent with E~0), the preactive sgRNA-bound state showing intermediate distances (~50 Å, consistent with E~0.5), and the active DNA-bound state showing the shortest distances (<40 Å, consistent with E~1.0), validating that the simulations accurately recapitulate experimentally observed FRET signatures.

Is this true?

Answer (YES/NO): NO